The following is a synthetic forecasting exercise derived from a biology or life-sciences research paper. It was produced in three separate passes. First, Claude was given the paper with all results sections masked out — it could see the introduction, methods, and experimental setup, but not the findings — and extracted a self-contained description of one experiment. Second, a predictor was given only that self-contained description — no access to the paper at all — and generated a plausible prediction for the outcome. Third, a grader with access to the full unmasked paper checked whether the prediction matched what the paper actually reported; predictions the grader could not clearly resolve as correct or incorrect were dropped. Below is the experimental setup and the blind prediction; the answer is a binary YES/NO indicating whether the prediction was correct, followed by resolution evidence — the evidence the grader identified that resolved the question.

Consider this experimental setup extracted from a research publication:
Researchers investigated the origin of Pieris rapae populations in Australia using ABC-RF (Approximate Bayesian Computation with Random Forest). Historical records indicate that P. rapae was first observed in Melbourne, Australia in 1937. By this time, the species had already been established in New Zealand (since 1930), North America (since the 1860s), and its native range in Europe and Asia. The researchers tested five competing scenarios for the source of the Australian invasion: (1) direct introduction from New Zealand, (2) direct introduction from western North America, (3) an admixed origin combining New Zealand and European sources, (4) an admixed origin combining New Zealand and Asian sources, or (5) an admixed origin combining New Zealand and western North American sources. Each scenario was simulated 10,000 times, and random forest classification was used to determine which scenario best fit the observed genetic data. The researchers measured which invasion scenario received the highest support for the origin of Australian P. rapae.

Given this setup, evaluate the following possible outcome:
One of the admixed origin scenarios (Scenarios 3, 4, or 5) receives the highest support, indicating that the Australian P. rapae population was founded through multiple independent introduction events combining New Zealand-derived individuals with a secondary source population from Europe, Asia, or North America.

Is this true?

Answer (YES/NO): NO